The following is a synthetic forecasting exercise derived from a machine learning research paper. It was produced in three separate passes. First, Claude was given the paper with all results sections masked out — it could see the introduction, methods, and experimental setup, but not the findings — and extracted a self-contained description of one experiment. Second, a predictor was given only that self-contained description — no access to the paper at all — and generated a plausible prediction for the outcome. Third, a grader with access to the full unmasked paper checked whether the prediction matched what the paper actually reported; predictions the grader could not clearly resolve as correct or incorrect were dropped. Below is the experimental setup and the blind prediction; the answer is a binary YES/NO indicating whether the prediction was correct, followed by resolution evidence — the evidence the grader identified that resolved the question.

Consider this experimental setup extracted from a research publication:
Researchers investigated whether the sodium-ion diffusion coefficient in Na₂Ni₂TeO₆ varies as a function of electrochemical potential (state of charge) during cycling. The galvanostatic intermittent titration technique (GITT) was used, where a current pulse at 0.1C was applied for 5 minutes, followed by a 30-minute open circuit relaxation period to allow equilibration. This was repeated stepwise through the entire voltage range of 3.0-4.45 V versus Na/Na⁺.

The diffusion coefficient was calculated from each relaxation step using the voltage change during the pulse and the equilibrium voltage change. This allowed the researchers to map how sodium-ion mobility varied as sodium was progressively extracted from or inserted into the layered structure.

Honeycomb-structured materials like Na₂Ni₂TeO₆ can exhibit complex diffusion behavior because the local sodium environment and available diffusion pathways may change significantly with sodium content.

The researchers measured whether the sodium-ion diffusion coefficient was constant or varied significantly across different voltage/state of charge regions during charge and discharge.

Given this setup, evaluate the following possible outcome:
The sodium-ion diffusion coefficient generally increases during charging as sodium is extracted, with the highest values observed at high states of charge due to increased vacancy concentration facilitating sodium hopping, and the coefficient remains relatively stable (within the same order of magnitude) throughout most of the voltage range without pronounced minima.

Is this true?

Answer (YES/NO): NO